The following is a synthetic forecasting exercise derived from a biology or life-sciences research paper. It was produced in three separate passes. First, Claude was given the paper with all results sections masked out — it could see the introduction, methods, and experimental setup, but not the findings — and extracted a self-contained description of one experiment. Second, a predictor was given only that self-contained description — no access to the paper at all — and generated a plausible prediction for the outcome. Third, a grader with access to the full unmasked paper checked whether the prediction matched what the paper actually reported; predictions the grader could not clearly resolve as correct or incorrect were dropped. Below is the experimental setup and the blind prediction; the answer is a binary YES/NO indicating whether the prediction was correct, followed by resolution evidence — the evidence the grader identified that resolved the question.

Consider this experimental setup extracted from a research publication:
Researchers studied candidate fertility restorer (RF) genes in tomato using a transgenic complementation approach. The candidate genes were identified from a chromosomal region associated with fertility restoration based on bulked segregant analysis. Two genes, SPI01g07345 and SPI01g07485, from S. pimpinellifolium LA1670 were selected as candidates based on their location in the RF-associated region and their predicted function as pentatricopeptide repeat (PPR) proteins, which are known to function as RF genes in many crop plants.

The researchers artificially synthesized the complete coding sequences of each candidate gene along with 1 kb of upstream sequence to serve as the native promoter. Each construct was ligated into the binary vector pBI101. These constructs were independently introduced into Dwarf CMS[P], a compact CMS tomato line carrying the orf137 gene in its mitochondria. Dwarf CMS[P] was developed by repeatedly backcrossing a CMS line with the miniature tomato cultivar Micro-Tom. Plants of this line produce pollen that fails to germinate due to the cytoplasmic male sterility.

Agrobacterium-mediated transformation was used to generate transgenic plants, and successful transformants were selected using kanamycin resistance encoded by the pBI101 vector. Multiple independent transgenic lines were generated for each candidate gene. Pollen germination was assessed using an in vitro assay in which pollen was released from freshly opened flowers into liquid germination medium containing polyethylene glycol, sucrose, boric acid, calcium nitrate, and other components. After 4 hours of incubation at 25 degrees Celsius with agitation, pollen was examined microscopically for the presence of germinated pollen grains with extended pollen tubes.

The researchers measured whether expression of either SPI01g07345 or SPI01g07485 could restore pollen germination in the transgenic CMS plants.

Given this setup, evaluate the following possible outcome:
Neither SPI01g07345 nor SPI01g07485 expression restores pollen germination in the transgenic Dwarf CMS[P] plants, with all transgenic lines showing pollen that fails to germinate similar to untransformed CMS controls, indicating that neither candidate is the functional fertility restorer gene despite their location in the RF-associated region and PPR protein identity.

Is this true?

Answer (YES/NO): NO